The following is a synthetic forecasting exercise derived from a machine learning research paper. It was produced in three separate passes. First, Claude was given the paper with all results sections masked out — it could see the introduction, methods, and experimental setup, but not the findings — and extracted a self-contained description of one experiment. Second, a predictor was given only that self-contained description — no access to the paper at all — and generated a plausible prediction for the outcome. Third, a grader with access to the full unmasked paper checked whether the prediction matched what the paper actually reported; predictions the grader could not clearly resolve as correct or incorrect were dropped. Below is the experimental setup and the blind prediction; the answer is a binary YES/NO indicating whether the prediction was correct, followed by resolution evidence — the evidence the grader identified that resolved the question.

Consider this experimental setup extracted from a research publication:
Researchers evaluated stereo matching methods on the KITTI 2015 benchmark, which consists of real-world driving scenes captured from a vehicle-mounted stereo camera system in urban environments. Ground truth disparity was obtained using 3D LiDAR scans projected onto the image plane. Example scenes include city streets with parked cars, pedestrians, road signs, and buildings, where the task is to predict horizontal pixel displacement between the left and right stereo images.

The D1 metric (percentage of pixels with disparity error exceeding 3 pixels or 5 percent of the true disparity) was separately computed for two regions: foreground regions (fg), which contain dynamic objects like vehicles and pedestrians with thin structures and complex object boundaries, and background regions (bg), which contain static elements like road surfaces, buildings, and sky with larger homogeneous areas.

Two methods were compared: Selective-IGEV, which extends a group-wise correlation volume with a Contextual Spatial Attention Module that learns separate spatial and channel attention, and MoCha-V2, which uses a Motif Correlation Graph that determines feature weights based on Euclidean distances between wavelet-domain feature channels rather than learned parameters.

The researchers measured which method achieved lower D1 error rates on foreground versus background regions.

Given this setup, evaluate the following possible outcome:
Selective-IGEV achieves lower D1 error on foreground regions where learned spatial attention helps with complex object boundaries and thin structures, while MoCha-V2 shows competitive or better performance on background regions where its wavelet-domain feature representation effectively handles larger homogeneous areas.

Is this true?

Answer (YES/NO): NO